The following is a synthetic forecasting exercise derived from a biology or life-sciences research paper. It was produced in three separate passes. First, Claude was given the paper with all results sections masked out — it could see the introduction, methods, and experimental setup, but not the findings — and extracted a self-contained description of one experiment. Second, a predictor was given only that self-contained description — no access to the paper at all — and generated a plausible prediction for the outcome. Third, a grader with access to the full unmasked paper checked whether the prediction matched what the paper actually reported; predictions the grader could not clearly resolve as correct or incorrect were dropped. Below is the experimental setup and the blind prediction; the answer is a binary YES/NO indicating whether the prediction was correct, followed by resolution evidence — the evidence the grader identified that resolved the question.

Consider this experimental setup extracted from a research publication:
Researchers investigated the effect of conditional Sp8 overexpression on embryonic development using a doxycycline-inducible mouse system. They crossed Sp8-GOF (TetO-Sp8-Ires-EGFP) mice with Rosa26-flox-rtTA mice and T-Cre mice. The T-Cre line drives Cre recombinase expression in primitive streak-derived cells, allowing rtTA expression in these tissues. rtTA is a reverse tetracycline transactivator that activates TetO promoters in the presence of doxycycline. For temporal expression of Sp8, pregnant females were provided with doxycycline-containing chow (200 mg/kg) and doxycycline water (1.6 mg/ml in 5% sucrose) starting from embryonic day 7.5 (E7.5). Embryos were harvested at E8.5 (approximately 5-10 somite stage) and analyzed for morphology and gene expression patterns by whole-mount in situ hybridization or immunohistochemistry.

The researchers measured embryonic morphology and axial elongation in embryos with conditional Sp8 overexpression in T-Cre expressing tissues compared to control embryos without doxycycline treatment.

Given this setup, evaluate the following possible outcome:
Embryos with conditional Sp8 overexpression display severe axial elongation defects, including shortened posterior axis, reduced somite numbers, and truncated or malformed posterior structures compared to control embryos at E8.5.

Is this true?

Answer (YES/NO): NO